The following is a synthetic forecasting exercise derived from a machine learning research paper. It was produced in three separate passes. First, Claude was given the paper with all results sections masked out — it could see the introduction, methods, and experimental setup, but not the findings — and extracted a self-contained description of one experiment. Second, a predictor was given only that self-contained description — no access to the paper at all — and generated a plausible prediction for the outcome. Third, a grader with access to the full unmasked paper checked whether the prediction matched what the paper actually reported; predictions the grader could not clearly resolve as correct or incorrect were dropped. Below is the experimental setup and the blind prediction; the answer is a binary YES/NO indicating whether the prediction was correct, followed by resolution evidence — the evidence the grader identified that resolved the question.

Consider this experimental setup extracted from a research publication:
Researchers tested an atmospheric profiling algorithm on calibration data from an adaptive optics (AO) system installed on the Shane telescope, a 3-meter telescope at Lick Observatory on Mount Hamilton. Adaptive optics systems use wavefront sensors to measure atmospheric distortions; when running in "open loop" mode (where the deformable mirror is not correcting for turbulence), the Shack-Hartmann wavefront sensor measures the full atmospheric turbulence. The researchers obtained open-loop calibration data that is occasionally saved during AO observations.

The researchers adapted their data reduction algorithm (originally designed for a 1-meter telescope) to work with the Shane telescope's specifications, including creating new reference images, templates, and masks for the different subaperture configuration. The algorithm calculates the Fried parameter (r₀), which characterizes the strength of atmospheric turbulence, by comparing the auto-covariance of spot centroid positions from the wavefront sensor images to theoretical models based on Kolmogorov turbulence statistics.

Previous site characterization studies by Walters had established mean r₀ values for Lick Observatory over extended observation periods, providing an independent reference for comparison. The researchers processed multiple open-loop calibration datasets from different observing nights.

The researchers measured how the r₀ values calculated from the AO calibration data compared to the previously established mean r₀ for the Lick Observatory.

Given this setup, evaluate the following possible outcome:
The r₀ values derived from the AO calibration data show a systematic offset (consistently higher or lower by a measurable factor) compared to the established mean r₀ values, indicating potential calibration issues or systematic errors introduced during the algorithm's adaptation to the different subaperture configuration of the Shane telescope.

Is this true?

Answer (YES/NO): NO